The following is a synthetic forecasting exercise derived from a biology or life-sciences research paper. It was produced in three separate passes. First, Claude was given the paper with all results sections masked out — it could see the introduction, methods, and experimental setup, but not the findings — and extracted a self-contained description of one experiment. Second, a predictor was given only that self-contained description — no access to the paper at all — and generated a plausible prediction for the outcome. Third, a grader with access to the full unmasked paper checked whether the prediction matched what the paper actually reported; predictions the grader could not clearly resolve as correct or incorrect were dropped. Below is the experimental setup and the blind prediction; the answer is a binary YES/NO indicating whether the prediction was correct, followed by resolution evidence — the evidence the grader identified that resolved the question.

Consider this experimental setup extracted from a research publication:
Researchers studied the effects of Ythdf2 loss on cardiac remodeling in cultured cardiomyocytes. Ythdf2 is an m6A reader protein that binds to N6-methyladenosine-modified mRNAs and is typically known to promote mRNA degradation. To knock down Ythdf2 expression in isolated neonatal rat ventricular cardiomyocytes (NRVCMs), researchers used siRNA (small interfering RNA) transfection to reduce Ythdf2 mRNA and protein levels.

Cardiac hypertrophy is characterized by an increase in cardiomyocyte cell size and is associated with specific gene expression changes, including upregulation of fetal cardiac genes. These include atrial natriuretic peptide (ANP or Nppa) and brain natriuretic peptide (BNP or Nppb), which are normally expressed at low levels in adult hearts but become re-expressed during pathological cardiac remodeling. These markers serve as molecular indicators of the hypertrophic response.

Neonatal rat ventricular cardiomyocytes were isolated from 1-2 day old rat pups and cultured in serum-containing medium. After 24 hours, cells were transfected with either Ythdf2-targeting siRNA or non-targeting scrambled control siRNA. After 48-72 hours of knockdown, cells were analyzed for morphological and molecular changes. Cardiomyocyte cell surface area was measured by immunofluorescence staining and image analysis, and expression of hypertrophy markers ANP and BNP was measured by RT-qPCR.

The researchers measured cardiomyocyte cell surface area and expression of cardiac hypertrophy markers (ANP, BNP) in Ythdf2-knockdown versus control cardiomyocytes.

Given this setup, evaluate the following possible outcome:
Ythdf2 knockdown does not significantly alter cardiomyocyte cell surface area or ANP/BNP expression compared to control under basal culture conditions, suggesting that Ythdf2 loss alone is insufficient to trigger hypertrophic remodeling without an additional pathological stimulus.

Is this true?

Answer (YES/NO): NO